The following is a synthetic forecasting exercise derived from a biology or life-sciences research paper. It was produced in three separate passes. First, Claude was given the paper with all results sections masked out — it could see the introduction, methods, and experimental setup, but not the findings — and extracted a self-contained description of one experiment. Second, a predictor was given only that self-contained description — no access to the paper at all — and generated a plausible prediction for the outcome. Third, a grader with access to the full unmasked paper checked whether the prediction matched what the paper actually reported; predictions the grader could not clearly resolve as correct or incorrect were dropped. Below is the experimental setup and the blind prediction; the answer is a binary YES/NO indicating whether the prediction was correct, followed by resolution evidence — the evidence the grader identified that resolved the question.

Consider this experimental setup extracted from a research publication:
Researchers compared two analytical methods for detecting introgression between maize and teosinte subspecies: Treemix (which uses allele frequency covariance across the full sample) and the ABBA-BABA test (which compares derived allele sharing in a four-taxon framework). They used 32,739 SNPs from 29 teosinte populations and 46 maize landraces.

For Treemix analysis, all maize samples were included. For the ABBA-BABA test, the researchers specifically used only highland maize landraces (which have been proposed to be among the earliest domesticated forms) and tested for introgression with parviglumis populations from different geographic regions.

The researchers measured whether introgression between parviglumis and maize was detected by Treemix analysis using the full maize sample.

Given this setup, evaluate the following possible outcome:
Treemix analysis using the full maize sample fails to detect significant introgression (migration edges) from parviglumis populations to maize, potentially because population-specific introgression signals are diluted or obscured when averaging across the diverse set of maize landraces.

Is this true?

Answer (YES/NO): YES